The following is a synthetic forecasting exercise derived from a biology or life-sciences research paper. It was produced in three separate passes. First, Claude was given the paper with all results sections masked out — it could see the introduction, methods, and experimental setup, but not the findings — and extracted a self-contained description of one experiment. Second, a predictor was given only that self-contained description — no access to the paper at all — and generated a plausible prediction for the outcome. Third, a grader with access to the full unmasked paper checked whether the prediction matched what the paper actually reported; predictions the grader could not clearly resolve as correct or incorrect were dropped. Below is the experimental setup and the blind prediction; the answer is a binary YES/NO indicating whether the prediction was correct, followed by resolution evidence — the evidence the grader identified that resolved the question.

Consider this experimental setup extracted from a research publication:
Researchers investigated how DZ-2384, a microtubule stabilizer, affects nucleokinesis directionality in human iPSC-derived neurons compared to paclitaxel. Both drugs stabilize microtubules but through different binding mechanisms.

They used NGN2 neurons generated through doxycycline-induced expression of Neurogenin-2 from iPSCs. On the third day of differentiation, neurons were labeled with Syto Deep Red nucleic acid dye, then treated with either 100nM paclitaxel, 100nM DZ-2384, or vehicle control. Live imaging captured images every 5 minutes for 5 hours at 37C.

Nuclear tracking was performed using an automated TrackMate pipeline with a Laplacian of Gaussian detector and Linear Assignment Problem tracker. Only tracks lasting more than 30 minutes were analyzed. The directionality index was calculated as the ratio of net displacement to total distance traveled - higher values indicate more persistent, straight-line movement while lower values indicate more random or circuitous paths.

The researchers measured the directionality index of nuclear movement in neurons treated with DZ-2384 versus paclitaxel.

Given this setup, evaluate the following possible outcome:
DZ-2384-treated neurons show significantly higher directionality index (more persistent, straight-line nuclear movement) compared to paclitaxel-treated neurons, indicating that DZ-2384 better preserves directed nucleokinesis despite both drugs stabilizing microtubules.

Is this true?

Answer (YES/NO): NO